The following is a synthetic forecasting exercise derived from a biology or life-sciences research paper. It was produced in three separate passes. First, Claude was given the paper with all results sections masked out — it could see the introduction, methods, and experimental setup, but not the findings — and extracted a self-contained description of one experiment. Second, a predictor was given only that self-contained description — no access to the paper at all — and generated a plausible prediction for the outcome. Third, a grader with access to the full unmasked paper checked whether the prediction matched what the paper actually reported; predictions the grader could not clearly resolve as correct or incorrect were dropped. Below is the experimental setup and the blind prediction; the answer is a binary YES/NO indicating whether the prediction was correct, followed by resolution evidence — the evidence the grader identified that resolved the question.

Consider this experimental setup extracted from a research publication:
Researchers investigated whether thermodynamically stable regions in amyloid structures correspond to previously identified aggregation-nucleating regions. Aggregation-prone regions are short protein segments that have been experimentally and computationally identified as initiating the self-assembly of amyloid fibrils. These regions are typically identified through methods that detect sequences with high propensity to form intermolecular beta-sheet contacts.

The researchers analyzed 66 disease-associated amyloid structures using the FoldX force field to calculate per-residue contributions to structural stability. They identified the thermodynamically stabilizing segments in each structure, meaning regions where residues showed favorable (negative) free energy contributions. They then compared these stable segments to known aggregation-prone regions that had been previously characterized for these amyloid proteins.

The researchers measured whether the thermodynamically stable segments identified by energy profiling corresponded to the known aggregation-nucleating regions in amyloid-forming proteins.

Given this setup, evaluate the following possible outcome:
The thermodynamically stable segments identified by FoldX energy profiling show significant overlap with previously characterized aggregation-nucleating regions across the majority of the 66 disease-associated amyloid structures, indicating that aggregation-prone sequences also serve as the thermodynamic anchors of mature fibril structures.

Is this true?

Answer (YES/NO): YES